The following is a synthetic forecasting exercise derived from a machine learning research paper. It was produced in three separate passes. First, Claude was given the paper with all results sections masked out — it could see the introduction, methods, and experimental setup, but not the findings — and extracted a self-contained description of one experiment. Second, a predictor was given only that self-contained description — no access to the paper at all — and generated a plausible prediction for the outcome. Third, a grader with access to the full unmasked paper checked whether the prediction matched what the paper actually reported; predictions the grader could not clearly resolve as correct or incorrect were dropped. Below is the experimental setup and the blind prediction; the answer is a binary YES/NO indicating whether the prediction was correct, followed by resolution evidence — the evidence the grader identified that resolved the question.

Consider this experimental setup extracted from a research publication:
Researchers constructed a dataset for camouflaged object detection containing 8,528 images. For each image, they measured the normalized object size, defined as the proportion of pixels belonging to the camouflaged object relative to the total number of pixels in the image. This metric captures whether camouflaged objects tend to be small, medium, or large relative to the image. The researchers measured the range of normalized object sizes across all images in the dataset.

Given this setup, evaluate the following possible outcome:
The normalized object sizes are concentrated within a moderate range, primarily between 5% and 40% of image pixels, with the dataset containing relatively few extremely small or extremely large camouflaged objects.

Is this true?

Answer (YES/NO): NO